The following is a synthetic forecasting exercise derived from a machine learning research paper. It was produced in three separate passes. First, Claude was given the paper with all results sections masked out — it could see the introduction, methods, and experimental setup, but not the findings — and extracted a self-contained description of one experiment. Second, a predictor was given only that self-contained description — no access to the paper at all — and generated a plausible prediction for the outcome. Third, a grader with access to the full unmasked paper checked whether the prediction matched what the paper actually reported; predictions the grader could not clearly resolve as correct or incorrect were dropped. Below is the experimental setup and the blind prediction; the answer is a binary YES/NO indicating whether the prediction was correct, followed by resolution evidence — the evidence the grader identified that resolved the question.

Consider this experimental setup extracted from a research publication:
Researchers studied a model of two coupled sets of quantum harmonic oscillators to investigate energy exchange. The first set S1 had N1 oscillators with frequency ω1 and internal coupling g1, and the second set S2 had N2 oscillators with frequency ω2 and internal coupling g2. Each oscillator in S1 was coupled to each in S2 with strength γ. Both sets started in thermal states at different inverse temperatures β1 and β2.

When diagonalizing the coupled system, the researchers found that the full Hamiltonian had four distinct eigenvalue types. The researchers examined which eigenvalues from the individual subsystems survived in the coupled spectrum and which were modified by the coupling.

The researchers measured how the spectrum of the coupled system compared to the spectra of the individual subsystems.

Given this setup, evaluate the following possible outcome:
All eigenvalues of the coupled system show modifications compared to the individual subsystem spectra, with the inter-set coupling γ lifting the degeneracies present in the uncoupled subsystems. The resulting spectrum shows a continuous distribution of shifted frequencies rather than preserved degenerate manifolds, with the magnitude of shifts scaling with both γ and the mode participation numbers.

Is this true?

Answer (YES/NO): NO